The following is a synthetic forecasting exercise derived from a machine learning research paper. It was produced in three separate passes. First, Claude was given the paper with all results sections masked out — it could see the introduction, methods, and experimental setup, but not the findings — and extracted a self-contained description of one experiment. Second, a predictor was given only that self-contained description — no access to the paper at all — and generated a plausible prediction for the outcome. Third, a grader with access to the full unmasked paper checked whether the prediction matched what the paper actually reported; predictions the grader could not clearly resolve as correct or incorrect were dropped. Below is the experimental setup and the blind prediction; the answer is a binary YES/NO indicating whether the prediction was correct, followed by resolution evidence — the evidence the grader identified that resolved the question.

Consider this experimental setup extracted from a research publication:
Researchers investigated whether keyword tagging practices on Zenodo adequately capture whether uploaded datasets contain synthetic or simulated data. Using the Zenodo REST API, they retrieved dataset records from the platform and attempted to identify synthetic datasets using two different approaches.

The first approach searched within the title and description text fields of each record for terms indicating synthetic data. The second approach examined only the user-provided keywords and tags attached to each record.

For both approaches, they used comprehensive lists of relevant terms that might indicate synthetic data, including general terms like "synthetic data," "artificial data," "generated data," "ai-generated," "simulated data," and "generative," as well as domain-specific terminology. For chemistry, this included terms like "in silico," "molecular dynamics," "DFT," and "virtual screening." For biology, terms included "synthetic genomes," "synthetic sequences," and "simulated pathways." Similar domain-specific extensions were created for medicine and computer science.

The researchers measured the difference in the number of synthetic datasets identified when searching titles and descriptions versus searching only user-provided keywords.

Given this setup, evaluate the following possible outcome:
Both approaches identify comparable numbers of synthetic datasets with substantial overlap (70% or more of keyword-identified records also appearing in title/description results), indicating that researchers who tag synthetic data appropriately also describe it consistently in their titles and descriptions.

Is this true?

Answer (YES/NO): NO